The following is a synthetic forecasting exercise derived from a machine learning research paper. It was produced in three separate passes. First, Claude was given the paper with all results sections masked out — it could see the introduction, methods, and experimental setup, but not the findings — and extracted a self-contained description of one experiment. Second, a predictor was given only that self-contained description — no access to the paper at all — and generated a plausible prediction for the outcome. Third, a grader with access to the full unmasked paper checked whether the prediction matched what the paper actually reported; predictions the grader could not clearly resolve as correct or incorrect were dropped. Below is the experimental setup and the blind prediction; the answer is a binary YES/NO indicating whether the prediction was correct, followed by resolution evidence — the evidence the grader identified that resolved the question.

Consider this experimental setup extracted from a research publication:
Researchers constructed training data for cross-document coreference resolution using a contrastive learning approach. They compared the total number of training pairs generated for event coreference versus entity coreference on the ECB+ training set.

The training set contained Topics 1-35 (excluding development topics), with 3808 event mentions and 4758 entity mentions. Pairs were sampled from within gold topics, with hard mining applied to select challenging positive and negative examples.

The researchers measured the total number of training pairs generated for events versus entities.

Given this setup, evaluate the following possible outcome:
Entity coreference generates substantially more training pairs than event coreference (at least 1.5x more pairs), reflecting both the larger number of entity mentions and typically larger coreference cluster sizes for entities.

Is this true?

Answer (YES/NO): NO